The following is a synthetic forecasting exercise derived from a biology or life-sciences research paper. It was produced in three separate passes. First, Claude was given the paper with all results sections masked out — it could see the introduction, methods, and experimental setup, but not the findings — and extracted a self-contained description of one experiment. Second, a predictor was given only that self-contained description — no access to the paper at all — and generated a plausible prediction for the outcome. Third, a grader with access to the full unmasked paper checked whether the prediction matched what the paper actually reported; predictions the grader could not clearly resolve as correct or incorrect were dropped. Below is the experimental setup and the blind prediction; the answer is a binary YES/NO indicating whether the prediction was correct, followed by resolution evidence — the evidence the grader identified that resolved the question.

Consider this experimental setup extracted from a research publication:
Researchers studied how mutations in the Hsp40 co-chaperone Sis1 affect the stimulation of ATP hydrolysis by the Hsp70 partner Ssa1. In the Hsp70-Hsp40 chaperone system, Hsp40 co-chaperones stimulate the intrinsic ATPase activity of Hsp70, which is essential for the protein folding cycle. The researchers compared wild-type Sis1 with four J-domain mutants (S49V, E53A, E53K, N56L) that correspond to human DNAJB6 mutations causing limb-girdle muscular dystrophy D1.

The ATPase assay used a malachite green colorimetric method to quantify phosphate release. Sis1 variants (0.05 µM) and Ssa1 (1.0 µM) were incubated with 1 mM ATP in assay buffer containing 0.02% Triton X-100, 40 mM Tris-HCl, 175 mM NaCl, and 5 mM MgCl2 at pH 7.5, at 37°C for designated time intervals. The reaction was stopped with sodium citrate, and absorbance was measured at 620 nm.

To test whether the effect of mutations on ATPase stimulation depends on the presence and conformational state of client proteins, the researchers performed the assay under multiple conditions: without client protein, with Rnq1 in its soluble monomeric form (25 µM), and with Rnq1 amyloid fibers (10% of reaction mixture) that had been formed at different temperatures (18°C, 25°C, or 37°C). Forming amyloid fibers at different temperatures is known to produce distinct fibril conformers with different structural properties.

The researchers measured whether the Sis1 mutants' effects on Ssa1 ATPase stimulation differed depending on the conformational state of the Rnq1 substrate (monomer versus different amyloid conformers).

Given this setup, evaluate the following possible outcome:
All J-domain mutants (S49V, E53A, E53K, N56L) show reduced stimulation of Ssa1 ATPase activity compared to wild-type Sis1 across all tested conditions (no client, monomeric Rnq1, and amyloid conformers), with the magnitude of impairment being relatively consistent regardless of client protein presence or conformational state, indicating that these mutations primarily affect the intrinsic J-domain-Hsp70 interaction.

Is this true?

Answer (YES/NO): NO